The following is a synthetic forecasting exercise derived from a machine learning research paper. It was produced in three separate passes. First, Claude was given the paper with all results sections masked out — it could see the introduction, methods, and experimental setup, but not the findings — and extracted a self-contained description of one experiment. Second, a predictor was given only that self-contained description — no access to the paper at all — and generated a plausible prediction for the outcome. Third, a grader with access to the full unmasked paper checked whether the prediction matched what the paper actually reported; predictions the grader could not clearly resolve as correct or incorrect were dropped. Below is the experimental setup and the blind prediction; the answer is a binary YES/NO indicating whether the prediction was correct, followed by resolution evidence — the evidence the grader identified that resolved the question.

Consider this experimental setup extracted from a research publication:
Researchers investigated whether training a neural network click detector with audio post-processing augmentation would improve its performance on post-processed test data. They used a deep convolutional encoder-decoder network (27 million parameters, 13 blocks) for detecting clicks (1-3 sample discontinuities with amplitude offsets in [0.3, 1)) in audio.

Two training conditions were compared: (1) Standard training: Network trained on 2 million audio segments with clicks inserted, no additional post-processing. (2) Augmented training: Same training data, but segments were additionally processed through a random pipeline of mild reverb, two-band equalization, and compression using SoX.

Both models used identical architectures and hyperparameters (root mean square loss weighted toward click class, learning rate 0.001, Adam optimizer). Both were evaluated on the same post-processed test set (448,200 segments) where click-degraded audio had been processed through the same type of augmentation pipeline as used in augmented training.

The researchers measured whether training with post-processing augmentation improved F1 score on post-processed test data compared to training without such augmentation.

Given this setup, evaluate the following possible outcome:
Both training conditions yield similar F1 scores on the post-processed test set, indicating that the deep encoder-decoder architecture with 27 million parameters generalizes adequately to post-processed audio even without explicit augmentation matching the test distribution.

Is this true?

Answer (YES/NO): YES